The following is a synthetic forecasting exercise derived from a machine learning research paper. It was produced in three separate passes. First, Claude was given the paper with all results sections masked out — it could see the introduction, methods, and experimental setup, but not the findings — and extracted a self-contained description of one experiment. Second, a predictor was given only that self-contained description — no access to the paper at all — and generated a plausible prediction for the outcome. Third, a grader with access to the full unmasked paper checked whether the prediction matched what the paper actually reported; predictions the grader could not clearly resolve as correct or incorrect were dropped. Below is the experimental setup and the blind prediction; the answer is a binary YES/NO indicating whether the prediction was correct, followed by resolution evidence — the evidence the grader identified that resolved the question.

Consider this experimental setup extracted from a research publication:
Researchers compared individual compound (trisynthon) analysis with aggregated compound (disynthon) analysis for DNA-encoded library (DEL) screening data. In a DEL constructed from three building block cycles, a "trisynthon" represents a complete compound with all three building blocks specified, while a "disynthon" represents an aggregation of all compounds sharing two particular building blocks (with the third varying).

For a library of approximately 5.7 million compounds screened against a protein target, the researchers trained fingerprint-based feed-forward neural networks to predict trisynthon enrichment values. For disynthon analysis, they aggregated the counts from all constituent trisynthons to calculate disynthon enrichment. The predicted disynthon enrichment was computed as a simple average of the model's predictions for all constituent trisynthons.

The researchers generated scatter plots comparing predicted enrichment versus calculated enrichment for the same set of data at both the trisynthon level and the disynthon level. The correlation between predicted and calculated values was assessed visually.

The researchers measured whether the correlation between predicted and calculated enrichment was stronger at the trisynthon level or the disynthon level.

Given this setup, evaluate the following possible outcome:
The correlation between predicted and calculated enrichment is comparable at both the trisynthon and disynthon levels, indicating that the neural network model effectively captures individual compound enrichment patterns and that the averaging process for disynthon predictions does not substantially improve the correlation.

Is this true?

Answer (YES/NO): NO